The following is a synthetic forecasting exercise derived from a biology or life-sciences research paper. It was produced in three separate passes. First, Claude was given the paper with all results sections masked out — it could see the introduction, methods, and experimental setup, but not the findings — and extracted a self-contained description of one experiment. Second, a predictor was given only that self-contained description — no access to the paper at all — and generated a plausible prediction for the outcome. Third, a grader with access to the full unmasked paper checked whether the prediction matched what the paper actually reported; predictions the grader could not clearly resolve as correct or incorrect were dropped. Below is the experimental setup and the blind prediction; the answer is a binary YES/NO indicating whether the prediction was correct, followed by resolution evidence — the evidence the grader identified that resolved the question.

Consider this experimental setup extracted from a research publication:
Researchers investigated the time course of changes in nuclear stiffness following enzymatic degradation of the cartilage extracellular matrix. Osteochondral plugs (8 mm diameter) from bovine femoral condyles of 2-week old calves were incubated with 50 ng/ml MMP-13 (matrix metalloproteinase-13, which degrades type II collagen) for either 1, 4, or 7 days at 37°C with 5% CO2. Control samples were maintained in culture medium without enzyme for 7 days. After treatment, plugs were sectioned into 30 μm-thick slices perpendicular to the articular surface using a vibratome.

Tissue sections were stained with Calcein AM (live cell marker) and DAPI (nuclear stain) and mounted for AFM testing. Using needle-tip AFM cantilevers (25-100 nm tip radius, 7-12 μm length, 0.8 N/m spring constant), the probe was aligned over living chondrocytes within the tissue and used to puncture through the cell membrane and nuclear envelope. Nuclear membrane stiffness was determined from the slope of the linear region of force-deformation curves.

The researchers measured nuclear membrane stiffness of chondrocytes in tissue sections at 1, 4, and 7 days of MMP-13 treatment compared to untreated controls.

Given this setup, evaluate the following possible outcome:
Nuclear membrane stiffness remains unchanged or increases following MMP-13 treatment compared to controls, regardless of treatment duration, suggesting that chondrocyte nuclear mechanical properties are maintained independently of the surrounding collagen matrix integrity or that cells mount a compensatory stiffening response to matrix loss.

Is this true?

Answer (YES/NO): NO